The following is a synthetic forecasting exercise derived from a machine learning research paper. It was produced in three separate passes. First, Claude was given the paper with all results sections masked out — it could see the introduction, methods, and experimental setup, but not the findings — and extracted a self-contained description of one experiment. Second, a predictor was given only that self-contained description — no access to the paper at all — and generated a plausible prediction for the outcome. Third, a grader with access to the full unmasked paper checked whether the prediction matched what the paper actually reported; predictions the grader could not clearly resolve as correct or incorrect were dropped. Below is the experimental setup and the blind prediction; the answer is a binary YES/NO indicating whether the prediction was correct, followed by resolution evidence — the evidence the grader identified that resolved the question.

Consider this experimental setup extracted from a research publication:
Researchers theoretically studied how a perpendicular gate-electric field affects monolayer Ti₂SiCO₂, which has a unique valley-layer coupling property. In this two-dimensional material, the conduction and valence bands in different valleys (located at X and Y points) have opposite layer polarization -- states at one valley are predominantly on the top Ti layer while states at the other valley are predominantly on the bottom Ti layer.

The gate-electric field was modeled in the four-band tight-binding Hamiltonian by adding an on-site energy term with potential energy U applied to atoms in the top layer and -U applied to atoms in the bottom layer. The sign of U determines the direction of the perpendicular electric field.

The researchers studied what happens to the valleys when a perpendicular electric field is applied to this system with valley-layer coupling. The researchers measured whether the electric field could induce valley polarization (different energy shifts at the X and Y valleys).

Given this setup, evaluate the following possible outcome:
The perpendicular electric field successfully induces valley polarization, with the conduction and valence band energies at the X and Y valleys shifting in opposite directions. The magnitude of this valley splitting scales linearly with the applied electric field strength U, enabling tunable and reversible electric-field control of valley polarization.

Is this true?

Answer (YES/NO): NO